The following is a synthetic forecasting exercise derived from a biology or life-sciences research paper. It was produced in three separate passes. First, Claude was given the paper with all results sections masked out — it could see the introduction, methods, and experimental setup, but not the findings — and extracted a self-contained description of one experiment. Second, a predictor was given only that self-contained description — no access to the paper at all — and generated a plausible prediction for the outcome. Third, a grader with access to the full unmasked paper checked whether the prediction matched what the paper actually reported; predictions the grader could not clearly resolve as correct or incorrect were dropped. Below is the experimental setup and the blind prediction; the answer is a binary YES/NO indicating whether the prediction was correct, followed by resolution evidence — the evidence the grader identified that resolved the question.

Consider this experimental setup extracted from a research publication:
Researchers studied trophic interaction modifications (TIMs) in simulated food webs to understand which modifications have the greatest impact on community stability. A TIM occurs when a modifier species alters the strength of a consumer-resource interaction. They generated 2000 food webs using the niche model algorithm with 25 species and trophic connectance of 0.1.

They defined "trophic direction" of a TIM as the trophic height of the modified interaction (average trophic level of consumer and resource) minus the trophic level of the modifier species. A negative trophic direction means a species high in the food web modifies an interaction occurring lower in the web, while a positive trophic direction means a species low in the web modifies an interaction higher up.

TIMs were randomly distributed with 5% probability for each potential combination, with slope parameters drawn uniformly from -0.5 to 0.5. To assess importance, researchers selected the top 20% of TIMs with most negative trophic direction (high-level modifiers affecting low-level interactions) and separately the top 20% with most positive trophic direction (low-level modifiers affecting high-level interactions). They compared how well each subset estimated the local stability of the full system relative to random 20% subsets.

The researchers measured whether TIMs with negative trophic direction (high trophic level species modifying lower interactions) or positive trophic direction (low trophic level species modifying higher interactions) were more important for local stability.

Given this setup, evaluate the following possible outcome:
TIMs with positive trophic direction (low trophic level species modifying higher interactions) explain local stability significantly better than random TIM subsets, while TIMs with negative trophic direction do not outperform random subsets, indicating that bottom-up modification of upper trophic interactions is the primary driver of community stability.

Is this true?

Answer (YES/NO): NO